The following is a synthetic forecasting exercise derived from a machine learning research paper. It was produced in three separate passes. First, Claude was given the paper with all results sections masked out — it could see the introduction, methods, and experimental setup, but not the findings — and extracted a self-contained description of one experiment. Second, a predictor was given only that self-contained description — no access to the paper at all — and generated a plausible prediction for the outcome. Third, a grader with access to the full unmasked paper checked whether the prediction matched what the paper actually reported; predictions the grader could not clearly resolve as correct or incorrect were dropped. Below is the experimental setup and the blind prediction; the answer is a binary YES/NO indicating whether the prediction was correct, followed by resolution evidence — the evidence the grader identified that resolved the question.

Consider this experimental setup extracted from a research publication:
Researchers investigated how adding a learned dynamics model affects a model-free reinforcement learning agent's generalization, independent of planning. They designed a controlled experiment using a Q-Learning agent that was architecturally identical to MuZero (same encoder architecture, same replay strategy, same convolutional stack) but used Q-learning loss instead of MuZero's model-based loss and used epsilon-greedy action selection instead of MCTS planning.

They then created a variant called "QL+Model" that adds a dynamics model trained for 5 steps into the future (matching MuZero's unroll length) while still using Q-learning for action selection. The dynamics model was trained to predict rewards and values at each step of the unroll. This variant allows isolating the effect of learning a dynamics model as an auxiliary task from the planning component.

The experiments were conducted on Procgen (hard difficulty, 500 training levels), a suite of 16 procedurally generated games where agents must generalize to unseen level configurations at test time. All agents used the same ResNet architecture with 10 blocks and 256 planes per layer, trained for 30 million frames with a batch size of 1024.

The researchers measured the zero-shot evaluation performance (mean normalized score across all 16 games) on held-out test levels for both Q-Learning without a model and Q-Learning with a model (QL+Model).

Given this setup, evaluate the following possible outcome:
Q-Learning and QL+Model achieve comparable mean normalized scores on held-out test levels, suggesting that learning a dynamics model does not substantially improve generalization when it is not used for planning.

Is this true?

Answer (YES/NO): NO